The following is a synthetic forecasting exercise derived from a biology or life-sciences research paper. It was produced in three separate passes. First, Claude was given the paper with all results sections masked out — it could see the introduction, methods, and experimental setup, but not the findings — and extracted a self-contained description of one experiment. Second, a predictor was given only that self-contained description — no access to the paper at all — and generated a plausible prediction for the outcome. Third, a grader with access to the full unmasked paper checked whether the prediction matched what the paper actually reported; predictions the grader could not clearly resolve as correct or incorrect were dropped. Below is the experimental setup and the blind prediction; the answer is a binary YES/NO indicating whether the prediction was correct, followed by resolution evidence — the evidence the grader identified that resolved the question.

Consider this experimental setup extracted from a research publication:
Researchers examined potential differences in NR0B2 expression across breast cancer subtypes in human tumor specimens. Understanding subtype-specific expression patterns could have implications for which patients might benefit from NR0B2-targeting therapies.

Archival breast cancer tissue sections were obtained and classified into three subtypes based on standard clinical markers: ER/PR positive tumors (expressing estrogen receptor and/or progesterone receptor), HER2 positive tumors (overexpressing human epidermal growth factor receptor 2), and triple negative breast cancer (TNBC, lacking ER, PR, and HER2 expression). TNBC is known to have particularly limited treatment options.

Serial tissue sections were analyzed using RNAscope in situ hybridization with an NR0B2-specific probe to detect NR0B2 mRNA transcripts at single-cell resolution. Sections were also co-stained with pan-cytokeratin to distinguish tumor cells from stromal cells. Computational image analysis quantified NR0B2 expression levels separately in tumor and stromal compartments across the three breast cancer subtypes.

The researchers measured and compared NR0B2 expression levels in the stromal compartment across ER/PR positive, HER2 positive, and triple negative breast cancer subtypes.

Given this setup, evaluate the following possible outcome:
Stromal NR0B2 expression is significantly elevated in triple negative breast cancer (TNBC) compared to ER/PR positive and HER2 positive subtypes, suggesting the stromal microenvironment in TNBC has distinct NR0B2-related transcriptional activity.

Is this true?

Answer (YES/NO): NO